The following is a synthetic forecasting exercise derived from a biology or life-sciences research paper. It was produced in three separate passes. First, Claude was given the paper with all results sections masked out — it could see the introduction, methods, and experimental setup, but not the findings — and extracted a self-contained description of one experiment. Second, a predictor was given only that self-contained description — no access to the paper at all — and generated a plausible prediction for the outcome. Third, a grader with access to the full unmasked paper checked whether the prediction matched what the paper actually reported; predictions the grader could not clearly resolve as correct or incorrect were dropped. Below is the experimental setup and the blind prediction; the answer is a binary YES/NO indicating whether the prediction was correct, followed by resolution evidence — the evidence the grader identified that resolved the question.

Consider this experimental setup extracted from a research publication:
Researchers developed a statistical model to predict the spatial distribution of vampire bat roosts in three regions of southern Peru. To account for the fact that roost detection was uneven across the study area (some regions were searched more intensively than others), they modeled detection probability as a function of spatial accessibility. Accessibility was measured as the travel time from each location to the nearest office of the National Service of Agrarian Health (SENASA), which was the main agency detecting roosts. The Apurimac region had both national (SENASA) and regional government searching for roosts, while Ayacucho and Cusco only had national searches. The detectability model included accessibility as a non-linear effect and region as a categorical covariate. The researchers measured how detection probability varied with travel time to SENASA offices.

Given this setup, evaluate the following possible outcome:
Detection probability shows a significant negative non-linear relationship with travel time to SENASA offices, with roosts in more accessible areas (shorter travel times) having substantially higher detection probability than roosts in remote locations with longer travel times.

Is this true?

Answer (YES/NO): YES